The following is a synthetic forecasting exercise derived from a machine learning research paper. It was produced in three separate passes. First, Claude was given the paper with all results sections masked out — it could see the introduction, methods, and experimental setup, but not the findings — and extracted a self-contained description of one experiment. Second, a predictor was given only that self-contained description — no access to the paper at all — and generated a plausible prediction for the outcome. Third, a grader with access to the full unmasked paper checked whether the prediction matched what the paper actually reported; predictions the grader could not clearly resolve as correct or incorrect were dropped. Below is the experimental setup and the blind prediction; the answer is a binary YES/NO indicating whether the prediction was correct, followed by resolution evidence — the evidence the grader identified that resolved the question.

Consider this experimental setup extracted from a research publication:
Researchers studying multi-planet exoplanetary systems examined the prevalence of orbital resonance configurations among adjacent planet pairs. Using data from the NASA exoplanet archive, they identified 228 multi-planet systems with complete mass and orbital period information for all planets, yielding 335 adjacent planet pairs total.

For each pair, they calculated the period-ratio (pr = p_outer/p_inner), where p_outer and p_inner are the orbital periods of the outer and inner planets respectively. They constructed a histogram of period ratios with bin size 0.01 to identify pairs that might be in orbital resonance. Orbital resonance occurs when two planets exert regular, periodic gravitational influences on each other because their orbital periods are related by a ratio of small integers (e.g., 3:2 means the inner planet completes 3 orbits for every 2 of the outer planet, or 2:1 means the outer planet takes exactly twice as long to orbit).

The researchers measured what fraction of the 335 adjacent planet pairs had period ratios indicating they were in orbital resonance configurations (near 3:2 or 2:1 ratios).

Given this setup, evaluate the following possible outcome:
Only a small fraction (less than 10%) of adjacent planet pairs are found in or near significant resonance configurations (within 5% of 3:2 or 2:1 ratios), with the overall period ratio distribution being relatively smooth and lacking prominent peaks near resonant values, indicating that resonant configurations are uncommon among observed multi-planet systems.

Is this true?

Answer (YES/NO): NO